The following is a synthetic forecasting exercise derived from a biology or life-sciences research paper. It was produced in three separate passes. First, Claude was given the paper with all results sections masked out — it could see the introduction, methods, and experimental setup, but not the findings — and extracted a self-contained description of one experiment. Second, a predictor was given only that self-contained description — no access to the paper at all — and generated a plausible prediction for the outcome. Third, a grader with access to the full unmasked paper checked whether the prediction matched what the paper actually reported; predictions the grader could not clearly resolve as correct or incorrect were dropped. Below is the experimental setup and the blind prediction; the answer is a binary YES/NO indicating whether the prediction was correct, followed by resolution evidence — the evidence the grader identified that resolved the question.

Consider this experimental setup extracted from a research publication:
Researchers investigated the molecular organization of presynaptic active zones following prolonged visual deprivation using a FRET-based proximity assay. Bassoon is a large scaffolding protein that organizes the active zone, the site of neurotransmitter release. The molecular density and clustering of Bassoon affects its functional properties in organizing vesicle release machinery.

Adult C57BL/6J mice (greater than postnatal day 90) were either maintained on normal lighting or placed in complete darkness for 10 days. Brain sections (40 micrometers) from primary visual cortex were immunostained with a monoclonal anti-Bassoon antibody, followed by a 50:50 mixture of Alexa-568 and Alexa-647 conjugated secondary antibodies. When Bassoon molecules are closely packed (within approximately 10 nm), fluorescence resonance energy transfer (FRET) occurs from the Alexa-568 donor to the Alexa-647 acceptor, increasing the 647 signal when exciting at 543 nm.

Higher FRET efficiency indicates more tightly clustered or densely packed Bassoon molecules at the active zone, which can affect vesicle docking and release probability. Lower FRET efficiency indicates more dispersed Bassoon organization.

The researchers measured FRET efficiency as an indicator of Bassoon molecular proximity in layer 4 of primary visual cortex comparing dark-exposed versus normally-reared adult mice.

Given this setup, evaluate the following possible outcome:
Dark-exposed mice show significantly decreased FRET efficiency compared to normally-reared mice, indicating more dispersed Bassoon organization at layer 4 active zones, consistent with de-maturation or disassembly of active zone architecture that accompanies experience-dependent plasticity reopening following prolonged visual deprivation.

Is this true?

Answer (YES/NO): YES